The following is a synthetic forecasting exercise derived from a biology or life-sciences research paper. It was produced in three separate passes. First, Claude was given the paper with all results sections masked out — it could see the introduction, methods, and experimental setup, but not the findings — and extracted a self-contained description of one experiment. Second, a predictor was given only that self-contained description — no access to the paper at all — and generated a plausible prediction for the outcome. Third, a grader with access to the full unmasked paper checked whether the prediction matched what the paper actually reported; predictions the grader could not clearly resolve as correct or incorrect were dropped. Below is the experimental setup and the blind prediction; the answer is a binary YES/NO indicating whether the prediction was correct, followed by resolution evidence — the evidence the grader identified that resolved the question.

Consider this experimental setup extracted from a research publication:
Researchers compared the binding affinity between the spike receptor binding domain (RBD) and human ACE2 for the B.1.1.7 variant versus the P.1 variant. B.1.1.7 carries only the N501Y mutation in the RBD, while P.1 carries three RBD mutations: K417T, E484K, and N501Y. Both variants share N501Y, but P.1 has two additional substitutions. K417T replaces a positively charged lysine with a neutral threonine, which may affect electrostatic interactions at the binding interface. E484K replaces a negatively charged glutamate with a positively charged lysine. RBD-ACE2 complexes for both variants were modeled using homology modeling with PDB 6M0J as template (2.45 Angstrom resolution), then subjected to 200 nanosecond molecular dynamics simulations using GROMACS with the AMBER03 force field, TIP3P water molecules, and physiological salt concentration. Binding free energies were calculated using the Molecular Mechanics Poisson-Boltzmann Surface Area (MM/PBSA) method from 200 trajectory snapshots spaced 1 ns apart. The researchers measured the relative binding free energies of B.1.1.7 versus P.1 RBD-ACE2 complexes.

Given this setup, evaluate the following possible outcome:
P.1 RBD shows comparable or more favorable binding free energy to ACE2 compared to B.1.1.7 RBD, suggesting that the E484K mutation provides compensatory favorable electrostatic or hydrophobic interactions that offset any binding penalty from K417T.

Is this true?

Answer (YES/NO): YES